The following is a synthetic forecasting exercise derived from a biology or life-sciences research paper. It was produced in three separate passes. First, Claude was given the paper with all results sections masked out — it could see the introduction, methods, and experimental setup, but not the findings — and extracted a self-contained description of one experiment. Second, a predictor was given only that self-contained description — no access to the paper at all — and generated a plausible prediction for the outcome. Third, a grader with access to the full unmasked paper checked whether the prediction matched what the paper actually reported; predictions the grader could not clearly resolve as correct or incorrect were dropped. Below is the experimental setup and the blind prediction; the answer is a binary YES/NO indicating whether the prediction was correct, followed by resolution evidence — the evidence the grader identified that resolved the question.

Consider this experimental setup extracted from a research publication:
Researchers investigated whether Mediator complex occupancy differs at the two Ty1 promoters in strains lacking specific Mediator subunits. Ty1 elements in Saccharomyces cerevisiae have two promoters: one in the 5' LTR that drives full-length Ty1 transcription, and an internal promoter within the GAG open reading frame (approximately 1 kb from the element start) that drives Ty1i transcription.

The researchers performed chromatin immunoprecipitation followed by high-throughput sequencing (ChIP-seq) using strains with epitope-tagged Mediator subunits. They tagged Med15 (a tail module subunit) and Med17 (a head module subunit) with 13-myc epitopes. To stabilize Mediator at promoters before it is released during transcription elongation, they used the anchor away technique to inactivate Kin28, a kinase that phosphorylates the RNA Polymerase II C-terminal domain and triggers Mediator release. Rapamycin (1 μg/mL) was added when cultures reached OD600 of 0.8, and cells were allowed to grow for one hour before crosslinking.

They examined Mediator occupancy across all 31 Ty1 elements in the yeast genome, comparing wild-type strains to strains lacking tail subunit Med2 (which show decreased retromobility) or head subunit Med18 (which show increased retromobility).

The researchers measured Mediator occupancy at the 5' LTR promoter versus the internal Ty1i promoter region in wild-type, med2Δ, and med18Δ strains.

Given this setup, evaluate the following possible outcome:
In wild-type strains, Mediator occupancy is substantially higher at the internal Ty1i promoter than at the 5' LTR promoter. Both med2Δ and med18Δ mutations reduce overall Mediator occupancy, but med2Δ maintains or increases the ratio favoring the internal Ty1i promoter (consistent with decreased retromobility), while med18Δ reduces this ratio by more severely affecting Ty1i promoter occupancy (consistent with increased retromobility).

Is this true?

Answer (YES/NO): NO